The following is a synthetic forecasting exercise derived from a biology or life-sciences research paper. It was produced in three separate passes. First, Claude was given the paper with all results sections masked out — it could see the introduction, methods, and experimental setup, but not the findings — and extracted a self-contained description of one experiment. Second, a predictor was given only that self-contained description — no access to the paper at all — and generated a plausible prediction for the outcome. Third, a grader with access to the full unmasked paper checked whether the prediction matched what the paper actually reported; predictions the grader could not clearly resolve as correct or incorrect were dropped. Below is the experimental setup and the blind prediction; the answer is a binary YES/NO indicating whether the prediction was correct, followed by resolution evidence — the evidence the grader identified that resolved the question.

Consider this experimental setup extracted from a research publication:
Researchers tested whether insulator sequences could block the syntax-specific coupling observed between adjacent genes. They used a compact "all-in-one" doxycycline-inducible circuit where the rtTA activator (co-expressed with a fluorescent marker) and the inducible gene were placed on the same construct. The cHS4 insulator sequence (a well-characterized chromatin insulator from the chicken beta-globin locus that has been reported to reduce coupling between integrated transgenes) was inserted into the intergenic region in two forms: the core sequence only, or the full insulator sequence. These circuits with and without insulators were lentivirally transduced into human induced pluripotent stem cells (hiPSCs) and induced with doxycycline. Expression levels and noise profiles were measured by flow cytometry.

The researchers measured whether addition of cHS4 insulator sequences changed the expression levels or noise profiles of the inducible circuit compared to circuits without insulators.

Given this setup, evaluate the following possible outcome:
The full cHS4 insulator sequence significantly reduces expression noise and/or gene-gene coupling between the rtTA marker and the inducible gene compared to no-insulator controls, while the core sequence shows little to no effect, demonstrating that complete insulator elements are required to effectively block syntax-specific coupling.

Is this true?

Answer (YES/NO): NO